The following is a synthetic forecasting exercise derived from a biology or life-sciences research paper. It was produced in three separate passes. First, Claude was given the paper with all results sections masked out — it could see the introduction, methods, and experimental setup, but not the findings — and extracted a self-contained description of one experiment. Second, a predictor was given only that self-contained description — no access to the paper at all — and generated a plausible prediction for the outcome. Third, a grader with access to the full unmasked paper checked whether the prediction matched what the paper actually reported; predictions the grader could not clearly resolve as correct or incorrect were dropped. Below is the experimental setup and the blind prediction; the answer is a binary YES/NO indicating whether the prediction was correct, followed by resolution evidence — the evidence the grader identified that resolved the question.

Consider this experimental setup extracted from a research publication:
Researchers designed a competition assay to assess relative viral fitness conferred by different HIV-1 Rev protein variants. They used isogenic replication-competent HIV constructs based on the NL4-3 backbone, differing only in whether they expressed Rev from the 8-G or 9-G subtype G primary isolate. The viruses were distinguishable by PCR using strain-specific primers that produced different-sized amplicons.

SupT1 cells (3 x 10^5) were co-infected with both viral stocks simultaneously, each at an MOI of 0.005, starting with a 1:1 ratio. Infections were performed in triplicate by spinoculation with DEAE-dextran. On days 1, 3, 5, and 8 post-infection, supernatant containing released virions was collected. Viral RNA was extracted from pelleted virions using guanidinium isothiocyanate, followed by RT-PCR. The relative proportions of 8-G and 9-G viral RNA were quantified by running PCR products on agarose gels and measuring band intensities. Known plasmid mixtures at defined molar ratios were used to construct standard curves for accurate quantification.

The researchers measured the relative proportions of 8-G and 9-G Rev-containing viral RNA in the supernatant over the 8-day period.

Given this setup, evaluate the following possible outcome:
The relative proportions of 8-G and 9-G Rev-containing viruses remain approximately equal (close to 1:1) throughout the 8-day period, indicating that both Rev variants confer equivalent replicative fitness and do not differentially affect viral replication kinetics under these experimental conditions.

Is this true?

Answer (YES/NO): NO